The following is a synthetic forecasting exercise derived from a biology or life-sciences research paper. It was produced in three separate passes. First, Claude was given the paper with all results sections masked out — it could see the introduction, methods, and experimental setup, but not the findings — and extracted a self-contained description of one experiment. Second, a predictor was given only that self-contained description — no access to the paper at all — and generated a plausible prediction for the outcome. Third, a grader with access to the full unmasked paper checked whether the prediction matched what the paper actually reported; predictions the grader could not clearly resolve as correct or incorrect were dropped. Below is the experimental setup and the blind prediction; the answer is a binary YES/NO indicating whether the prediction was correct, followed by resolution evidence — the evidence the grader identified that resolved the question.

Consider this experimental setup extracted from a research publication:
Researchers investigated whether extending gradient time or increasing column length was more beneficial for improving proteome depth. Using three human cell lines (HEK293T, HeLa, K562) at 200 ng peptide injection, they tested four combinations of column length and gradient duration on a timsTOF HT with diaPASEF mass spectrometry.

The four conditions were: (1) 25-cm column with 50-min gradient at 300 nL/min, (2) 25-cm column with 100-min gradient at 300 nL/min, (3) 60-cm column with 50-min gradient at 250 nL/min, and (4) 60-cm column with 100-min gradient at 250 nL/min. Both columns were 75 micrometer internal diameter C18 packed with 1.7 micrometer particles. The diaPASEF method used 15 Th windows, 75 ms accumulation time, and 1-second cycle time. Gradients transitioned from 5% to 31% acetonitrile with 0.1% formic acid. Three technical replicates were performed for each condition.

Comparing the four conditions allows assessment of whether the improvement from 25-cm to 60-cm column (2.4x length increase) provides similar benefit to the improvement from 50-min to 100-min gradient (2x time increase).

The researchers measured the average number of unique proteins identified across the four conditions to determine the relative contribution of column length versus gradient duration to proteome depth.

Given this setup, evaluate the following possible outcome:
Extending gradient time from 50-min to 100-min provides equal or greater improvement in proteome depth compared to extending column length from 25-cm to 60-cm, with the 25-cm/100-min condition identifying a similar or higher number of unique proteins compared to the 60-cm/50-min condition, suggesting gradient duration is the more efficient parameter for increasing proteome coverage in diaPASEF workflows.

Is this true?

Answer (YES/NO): YES